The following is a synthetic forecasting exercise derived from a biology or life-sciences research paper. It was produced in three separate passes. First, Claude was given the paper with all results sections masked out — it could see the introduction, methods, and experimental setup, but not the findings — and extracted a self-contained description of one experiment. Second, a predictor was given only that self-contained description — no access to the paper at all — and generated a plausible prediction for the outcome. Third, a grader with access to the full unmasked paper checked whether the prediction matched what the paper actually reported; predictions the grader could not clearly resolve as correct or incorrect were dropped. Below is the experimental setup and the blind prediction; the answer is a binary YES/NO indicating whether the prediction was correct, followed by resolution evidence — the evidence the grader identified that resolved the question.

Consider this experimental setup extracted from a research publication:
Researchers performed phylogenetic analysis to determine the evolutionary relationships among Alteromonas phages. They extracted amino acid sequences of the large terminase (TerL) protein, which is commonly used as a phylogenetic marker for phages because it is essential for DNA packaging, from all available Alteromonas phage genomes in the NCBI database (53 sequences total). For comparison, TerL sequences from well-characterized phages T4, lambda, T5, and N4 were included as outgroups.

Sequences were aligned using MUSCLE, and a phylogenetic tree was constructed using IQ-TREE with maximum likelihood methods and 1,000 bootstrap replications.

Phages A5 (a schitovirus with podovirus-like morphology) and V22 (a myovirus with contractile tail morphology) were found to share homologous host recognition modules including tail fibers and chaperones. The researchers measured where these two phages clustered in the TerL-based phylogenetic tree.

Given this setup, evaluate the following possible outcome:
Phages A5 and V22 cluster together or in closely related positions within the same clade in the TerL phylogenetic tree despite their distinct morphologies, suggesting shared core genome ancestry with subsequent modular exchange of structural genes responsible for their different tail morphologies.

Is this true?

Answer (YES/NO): NO